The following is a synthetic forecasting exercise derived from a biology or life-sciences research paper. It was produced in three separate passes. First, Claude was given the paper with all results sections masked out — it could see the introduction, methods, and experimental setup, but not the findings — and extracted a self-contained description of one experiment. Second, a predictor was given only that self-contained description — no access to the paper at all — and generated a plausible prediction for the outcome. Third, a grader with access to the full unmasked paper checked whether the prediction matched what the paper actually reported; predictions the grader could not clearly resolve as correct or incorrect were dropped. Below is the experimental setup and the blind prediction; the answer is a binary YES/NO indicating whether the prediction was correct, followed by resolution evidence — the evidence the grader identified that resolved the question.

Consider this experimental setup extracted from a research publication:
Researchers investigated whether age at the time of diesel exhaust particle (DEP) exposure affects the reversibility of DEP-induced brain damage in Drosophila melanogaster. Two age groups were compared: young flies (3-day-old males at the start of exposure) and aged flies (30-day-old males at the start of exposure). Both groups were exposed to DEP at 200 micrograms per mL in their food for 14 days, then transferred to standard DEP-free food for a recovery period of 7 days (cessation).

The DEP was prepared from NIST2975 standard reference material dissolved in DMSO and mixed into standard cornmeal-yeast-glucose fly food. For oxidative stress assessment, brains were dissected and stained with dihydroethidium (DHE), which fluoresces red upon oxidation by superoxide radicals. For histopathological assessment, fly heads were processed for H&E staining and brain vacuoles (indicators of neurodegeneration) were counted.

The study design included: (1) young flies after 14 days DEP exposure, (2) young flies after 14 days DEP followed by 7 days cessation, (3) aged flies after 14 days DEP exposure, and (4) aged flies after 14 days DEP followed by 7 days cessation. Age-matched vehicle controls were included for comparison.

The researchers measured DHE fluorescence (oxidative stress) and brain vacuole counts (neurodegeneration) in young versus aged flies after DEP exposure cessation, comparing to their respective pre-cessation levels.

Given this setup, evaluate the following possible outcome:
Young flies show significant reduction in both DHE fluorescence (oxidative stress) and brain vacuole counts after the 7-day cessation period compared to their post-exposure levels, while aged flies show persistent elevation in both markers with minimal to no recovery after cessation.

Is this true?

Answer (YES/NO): NO